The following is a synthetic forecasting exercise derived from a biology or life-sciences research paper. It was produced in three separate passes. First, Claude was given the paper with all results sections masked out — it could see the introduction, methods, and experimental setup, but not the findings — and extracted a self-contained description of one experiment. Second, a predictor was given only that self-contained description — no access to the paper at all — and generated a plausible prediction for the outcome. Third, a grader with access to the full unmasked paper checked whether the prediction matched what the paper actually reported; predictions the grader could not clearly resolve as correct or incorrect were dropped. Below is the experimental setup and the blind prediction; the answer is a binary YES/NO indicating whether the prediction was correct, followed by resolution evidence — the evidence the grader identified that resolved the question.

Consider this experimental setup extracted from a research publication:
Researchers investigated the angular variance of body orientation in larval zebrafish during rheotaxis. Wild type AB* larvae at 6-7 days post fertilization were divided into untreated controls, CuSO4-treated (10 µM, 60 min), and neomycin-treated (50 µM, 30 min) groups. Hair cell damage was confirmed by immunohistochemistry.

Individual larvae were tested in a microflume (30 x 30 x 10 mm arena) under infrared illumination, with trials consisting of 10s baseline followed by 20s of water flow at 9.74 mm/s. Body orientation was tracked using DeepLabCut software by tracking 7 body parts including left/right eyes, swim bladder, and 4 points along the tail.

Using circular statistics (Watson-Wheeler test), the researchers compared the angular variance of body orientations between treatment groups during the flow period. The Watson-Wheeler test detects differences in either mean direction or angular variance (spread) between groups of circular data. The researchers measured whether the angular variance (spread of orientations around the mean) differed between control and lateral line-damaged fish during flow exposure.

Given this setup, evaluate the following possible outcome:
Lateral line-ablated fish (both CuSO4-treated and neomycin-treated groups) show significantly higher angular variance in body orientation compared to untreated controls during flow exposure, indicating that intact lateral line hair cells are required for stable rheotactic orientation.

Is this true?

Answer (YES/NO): NO